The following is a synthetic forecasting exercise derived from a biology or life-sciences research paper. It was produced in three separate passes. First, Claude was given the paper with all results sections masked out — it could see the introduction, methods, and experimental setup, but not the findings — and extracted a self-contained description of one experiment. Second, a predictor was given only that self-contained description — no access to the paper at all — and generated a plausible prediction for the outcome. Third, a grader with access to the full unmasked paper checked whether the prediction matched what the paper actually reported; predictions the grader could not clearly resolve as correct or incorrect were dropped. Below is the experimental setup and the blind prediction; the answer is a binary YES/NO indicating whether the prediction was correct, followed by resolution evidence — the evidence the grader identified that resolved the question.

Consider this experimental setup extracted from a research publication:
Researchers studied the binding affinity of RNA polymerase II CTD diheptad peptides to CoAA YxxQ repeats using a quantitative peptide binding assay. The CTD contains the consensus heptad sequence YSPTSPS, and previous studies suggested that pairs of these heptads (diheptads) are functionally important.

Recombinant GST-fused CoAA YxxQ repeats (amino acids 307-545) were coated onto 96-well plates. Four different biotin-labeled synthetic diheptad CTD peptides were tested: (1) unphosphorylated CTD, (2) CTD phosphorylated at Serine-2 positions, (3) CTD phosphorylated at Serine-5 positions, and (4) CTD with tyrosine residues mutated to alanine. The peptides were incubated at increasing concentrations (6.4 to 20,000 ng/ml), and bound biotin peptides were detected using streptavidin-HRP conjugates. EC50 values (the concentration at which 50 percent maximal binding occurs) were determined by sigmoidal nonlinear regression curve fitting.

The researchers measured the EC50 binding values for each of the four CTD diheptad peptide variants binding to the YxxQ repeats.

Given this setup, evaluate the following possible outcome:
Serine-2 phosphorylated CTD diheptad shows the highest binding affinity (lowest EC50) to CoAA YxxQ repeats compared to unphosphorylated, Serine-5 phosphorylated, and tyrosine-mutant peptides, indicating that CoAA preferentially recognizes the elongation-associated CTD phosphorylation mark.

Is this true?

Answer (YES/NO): NO